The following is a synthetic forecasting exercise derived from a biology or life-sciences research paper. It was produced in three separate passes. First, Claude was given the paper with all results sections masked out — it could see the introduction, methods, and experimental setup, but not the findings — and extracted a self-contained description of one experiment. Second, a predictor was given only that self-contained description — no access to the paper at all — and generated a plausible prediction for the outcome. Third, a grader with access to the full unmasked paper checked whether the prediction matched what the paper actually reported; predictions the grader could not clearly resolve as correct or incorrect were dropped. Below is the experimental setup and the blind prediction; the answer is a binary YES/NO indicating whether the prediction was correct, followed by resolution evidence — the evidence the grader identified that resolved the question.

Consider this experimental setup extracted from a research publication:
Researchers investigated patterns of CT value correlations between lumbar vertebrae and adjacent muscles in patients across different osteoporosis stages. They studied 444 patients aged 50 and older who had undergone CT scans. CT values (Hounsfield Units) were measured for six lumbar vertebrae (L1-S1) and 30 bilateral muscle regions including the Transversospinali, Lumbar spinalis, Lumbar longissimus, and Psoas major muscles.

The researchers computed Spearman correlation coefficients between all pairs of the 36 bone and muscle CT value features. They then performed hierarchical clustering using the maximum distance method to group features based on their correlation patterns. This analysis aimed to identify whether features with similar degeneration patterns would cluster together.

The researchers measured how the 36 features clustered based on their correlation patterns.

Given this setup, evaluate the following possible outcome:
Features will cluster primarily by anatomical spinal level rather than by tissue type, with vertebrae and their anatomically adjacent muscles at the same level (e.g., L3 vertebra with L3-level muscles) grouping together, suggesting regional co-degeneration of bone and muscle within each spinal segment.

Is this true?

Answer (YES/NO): NO